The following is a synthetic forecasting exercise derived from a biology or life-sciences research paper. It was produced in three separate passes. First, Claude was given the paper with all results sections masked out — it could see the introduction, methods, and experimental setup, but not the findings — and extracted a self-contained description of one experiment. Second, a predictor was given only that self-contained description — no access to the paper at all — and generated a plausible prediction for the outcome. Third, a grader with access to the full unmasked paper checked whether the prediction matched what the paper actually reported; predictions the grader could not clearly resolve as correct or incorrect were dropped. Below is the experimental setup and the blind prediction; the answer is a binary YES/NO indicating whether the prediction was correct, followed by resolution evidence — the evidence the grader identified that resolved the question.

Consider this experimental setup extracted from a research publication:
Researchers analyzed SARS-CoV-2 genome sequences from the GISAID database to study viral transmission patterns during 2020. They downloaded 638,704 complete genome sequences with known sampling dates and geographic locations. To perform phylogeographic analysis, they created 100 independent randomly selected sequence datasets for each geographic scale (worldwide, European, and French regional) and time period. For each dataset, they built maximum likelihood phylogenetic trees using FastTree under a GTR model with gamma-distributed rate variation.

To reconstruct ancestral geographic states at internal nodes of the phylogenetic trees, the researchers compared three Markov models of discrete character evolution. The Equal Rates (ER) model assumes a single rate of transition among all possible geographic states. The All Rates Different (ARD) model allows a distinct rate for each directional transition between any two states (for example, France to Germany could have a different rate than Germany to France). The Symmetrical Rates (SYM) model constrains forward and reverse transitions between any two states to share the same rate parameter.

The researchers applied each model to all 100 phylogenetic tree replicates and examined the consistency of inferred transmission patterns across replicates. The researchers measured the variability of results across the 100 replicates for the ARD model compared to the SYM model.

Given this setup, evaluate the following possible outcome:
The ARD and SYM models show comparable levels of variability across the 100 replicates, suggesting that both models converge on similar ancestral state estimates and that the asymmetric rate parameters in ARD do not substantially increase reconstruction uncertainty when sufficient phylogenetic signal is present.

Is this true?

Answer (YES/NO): NO